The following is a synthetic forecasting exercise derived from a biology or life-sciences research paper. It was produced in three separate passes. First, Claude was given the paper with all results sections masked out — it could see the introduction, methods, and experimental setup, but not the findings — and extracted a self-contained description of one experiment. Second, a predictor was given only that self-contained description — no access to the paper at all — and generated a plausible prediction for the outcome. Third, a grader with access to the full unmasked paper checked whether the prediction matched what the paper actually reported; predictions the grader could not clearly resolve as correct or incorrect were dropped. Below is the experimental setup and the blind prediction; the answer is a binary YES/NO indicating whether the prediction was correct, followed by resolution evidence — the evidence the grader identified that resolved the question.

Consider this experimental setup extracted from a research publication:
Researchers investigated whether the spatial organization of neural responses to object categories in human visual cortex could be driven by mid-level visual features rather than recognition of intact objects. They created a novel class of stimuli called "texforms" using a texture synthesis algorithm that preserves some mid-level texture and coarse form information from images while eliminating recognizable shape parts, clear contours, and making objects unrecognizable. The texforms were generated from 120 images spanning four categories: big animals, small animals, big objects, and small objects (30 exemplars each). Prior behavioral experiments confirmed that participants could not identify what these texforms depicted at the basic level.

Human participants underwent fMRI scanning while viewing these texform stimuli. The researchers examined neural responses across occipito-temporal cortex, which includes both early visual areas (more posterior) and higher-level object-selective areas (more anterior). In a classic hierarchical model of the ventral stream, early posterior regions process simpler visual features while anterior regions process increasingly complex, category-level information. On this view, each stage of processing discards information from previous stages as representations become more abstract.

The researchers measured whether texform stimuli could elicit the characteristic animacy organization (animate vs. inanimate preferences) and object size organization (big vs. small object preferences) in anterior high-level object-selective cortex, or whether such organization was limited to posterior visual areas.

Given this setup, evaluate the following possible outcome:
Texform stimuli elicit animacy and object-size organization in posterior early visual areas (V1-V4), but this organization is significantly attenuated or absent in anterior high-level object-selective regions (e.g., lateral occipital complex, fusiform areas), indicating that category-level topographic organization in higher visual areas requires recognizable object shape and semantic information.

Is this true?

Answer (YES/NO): NO